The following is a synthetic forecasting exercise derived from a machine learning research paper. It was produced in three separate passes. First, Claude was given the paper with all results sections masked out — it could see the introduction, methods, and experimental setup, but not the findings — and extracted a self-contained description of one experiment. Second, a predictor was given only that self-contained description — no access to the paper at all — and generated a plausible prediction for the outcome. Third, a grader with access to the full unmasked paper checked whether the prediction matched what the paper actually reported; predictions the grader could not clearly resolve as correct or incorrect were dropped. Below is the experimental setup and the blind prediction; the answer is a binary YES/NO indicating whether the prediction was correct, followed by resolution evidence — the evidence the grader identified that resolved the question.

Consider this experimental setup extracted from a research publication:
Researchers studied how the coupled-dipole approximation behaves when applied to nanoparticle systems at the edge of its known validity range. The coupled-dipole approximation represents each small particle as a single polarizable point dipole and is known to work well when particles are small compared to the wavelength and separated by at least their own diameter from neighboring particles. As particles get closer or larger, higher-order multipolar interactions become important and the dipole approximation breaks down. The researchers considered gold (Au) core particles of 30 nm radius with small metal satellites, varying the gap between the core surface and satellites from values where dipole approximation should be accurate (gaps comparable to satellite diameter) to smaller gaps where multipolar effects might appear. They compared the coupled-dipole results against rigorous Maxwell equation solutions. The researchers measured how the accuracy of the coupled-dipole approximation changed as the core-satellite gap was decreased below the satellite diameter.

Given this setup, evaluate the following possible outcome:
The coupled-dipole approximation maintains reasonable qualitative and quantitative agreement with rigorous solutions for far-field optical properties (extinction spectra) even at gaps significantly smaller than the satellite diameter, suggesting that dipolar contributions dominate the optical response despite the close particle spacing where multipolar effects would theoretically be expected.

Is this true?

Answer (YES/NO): NO